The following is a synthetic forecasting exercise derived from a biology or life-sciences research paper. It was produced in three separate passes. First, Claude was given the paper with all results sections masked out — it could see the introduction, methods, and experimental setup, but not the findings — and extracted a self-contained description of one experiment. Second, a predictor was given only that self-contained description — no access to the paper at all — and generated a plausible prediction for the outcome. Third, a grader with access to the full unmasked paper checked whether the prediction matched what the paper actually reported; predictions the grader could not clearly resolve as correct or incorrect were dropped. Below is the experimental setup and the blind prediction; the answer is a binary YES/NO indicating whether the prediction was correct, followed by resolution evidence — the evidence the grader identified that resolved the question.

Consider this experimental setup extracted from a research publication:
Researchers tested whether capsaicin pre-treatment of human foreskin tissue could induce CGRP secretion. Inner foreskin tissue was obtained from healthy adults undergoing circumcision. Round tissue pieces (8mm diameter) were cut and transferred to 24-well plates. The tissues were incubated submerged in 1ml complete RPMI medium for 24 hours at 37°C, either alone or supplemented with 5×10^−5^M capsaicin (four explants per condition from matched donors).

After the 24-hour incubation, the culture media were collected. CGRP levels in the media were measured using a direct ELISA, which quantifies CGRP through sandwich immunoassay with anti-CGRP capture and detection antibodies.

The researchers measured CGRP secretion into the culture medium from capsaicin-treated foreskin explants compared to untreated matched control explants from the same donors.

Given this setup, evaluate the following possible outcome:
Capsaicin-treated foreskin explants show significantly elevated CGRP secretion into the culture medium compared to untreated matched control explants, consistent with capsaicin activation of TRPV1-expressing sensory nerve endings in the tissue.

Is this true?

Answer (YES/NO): YES